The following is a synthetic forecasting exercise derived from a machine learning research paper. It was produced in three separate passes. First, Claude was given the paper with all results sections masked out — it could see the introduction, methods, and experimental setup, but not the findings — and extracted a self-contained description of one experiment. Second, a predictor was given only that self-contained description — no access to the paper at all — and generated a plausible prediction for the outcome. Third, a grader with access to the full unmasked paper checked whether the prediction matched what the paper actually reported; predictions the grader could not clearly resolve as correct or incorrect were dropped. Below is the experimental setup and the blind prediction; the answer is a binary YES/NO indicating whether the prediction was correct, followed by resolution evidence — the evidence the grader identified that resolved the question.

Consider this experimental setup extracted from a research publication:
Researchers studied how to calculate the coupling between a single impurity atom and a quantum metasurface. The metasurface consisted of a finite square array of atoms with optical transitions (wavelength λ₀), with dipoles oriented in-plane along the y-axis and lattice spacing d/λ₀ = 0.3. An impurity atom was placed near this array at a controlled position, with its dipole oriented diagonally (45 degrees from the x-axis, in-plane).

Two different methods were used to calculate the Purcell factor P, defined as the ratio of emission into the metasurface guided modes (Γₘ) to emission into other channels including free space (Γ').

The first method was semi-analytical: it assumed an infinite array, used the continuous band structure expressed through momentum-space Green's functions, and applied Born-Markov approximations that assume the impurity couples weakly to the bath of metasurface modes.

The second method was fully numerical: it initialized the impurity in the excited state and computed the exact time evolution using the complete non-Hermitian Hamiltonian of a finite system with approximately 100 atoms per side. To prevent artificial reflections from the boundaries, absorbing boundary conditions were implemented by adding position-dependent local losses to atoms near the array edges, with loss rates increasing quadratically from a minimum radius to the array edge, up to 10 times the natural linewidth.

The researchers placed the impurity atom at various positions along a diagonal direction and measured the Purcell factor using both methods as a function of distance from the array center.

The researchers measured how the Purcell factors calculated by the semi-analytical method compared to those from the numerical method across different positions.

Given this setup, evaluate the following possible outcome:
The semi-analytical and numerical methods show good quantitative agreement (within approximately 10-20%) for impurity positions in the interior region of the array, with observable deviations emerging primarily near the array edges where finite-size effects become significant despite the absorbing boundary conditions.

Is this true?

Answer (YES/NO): NO